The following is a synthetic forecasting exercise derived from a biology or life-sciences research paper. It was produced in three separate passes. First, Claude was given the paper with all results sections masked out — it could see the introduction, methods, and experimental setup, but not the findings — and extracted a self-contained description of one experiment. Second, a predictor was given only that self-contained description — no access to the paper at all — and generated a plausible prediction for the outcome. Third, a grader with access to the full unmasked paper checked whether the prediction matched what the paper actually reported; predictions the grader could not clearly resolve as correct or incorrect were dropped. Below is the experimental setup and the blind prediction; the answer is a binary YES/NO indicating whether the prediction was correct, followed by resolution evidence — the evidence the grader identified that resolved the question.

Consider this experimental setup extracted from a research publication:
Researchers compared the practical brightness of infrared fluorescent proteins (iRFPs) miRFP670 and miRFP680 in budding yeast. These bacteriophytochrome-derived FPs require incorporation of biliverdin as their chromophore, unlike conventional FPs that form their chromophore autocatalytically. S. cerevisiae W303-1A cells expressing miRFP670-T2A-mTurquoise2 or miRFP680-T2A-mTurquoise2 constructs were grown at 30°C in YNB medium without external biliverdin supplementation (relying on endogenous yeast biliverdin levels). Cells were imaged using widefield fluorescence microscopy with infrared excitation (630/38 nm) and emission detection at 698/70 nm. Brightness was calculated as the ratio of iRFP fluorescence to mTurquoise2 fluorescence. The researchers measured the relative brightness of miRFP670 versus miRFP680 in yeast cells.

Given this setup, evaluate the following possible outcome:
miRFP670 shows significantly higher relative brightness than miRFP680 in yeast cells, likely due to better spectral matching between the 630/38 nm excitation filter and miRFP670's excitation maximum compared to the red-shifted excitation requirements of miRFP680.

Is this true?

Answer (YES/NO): NO